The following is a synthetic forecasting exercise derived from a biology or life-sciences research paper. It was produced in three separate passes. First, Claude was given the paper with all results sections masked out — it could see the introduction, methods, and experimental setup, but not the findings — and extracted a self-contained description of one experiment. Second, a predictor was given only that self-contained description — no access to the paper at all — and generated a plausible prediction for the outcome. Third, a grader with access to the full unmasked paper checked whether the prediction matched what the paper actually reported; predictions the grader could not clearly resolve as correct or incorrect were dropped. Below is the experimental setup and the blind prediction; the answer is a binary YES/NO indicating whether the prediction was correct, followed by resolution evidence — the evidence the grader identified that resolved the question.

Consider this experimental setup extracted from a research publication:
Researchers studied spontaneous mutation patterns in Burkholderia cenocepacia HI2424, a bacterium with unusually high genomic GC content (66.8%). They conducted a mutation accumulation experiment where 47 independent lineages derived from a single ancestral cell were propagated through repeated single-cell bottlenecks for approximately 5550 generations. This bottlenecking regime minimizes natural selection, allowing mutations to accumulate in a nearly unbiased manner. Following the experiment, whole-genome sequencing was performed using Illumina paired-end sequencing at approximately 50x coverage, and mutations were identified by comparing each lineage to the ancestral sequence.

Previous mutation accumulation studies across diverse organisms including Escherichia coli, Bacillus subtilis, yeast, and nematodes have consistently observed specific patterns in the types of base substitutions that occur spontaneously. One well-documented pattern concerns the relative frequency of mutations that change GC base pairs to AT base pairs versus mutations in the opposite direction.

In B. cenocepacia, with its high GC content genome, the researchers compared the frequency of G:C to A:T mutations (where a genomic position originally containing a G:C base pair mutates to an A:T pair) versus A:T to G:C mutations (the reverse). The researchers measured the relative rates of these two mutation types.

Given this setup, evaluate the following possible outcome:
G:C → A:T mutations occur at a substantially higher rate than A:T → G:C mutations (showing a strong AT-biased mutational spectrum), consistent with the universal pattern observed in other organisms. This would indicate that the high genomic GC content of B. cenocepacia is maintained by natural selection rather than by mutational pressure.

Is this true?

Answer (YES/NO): NO